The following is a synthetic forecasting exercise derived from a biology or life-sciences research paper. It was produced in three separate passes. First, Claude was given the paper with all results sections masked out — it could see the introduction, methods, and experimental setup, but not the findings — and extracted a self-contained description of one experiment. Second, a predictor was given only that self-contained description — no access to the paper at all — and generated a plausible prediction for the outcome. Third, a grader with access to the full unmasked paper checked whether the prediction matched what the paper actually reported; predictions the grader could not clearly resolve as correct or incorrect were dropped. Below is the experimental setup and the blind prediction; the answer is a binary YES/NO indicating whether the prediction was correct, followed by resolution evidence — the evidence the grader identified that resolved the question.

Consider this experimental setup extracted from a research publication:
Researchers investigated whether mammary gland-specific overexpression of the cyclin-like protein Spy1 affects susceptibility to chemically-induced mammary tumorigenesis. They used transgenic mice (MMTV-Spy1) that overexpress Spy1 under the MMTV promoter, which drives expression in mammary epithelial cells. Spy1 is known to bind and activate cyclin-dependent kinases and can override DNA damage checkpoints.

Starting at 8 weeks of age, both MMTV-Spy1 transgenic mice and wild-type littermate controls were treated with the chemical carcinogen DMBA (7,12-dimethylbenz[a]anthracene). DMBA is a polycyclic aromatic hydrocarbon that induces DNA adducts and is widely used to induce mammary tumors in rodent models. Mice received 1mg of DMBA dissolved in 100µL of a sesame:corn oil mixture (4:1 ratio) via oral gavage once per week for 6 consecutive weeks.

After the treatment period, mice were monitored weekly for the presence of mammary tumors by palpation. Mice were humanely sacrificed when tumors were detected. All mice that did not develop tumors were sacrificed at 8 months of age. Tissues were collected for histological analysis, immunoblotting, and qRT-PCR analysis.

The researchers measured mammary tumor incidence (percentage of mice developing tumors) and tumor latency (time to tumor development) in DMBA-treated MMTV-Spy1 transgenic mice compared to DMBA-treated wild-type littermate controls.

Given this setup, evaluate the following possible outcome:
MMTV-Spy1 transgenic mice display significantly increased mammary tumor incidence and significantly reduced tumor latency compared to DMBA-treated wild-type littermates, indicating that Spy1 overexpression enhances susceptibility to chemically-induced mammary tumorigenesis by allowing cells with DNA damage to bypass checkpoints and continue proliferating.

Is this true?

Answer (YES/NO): NO